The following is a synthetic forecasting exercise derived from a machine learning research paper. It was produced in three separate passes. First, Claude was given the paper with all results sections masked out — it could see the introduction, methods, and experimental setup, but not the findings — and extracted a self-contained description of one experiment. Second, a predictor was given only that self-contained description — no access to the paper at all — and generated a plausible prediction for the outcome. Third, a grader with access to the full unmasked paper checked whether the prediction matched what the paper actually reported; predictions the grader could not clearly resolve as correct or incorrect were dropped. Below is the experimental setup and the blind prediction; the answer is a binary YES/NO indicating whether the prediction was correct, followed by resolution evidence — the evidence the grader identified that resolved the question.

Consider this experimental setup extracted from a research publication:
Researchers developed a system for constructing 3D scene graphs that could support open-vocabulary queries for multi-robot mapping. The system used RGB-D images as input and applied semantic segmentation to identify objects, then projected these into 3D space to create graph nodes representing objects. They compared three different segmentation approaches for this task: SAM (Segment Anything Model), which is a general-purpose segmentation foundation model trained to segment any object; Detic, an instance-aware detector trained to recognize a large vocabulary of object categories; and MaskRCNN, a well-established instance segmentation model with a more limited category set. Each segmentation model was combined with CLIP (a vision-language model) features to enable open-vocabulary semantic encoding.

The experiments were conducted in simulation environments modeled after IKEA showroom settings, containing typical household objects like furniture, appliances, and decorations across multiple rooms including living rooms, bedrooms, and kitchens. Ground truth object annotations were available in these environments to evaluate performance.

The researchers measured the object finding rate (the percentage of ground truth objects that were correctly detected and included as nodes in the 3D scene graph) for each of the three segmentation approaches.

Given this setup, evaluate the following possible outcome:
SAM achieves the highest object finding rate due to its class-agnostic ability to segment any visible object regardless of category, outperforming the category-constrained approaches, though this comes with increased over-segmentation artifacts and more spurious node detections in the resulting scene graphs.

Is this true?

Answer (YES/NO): NO